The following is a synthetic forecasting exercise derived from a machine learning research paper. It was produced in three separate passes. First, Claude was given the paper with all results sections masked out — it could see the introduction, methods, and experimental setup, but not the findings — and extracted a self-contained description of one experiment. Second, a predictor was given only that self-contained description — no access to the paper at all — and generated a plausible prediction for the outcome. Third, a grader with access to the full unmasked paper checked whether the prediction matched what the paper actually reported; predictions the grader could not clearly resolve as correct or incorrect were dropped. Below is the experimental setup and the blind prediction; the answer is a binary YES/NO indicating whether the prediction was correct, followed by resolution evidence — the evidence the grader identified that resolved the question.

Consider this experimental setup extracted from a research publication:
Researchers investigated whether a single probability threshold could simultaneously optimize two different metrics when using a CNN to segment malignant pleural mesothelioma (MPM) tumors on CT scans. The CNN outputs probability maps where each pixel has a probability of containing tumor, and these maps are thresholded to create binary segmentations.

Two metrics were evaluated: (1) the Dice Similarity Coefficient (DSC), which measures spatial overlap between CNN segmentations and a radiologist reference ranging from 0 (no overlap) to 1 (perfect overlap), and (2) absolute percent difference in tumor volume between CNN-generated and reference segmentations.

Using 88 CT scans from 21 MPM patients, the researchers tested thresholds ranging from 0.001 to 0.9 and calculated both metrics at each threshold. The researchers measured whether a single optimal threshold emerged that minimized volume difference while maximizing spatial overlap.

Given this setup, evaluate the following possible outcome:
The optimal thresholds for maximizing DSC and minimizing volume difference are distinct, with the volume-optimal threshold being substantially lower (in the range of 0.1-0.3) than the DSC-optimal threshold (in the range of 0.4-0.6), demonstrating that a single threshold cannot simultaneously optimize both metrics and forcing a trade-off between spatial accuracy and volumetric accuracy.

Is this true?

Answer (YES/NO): NO